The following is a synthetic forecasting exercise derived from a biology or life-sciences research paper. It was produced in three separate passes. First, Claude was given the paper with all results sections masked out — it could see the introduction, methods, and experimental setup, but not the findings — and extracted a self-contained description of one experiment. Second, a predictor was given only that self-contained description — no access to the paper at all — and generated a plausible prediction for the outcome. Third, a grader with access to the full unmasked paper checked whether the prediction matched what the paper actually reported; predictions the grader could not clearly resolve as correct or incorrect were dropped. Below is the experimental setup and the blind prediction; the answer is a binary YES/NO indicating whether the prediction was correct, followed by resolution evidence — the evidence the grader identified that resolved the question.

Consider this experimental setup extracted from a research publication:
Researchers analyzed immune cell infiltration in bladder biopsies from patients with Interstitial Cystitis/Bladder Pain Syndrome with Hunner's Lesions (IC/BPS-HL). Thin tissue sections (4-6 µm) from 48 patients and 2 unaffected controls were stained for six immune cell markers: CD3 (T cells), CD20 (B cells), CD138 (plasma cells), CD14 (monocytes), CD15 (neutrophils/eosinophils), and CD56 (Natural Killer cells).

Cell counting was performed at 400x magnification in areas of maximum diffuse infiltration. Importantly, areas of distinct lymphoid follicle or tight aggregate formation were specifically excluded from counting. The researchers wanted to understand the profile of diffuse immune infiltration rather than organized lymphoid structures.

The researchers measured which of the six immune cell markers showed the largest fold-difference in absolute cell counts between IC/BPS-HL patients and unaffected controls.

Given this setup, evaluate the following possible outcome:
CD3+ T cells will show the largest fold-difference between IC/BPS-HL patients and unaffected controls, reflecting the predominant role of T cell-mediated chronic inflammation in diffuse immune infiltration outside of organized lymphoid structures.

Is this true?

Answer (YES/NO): NO